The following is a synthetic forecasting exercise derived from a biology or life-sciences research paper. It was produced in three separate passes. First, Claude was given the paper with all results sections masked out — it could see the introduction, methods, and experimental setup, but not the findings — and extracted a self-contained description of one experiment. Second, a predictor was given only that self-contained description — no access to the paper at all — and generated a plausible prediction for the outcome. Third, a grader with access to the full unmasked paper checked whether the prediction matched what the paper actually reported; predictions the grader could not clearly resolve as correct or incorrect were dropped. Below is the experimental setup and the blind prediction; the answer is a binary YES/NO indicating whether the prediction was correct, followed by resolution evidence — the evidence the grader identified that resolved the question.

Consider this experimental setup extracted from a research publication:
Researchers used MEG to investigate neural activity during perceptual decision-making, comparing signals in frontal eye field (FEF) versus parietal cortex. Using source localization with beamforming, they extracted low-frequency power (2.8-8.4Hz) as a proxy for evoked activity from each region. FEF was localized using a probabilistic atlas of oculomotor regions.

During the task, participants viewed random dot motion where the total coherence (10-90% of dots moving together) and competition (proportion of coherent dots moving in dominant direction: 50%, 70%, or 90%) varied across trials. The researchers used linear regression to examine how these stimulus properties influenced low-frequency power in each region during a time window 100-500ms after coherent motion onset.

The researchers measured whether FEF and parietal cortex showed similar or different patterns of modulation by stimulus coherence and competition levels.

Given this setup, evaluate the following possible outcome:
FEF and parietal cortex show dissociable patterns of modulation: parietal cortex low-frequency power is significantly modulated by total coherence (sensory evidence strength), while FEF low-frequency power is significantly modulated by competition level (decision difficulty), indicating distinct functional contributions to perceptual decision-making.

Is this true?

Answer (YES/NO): NO